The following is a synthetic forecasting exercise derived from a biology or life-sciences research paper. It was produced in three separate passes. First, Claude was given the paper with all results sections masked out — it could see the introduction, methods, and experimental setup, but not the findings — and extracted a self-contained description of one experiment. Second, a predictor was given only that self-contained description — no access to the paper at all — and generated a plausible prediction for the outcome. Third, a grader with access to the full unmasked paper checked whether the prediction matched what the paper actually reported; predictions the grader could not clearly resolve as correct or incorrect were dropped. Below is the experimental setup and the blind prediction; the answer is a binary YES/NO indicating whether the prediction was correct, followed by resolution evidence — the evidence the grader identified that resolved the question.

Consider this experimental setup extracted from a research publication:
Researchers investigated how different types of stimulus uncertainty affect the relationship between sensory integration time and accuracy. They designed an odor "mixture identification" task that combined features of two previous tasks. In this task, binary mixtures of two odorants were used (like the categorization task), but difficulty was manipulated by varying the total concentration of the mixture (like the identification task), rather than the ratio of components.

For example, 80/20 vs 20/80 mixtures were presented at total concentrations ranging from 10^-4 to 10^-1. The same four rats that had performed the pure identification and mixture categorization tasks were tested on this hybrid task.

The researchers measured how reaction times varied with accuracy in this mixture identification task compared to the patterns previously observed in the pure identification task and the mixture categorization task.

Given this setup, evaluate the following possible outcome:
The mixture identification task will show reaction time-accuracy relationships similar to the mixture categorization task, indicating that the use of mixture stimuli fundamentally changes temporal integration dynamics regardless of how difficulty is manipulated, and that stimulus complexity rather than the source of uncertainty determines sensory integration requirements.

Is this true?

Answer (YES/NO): NO